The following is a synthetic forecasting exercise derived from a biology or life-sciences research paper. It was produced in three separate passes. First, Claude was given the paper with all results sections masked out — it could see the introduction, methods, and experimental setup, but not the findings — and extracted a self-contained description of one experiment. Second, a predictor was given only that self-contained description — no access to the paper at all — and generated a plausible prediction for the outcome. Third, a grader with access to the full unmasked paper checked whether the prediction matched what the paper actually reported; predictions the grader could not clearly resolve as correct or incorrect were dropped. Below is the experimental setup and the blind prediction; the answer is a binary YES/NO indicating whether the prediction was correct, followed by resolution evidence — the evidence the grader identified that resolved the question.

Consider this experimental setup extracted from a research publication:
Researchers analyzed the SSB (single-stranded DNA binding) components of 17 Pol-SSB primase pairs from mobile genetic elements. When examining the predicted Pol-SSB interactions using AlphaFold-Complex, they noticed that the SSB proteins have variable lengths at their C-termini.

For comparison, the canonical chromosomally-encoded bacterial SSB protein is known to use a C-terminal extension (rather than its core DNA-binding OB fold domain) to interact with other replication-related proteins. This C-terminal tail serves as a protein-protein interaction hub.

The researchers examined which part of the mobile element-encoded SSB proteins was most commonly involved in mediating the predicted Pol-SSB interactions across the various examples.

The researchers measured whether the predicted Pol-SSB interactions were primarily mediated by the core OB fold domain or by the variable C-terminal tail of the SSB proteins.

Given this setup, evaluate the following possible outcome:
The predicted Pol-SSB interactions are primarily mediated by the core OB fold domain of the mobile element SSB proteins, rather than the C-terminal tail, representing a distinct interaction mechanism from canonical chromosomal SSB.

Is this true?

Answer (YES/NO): NO